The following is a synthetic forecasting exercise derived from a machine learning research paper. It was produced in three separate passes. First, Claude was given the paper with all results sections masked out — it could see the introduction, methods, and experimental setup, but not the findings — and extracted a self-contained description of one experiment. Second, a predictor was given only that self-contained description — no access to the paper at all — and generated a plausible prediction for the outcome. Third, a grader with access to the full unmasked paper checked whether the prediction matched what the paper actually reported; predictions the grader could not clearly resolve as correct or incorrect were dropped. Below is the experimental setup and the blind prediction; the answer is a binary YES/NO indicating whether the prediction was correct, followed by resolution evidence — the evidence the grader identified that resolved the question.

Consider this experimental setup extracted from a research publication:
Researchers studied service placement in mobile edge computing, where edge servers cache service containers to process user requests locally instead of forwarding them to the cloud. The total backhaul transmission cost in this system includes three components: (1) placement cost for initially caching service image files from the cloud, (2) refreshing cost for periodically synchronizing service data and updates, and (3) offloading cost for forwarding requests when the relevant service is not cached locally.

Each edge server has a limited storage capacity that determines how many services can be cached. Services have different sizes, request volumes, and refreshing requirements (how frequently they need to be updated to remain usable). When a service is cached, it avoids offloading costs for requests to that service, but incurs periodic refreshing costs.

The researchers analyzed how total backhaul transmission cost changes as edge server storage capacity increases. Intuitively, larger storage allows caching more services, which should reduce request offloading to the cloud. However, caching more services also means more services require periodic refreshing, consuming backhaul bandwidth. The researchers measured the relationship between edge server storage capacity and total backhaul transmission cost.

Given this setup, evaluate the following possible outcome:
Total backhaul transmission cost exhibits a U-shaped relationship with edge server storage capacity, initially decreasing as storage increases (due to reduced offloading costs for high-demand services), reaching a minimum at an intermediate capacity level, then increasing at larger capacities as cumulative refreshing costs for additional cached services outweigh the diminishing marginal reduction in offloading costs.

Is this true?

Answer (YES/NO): NO